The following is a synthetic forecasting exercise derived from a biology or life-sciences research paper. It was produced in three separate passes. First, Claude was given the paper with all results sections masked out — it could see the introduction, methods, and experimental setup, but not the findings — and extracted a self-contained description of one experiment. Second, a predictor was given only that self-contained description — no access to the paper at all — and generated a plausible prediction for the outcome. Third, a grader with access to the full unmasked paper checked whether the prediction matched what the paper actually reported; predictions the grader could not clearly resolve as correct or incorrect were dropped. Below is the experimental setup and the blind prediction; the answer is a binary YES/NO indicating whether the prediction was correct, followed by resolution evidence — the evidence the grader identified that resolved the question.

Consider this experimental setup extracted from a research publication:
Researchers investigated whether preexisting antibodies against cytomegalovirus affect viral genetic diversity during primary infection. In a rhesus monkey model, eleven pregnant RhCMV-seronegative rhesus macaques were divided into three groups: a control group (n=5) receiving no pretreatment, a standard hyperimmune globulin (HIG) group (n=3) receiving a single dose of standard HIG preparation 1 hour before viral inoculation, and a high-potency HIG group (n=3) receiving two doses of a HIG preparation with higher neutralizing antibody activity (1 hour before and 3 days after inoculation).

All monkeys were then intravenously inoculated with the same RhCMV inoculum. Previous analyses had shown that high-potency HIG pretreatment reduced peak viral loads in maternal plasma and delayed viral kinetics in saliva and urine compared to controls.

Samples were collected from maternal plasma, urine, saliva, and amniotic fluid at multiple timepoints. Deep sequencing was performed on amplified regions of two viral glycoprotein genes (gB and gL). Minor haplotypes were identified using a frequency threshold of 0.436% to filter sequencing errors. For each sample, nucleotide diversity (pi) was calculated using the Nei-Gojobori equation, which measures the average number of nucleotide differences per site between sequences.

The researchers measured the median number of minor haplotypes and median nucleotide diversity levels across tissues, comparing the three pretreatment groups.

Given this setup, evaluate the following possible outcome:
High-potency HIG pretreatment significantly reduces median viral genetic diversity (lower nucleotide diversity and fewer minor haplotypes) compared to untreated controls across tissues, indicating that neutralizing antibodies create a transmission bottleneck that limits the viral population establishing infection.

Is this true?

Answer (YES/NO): NO